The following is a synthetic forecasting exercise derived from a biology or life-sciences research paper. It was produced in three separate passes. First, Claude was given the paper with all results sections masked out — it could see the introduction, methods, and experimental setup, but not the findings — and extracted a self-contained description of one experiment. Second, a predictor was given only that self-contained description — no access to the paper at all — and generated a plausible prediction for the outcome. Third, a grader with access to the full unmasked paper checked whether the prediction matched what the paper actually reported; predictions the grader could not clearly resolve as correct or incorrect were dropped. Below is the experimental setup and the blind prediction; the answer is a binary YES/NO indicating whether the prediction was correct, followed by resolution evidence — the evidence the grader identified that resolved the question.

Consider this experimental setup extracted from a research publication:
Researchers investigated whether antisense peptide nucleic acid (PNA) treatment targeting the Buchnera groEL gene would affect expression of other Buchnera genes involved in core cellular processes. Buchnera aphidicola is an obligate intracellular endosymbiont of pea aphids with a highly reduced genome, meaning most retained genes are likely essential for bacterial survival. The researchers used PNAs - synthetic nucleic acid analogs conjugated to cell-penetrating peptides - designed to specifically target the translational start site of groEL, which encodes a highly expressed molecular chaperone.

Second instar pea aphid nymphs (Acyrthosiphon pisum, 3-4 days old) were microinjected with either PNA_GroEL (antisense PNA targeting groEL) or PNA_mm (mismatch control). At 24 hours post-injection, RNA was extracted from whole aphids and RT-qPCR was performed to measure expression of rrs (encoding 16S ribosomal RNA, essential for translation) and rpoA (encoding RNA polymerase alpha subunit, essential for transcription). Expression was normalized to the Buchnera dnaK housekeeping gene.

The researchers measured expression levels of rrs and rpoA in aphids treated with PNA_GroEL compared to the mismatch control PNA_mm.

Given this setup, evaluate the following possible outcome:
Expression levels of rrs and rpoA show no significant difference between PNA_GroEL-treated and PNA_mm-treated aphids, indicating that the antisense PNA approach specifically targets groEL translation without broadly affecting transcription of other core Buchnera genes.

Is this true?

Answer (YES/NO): NO